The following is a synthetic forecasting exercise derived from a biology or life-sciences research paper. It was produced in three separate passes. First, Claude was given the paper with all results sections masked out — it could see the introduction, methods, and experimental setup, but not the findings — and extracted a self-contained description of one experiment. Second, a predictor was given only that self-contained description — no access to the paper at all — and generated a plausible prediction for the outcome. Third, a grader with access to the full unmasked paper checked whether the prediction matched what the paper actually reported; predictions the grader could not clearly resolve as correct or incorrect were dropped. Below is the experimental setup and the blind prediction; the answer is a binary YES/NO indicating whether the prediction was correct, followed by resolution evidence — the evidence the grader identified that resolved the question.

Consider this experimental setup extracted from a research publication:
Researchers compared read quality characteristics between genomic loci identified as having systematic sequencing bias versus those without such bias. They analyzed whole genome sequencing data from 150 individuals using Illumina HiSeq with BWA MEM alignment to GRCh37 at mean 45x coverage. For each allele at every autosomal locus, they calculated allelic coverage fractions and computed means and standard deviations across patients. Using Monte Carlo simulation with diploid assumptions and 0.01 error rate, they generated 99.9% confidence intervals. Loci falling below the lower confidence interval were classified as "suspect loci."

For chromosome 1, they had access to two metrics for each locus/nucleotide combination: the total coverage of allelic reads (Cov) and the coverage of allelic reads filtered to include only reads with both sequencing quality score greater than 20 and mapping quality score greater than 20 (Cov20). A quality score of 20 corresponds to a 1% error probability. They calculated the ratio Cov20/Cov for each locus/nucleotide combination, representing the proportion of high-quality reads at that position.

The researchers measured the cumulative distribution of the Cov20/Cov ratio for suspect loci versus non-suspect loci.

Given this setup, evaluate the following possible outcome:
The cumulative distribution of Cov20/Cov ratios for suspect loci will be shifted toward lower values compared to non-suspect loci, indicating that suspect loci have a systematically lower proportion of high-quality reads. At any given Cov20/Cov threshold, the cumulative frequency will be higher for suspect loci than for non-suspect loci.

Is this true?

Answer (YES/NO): YES